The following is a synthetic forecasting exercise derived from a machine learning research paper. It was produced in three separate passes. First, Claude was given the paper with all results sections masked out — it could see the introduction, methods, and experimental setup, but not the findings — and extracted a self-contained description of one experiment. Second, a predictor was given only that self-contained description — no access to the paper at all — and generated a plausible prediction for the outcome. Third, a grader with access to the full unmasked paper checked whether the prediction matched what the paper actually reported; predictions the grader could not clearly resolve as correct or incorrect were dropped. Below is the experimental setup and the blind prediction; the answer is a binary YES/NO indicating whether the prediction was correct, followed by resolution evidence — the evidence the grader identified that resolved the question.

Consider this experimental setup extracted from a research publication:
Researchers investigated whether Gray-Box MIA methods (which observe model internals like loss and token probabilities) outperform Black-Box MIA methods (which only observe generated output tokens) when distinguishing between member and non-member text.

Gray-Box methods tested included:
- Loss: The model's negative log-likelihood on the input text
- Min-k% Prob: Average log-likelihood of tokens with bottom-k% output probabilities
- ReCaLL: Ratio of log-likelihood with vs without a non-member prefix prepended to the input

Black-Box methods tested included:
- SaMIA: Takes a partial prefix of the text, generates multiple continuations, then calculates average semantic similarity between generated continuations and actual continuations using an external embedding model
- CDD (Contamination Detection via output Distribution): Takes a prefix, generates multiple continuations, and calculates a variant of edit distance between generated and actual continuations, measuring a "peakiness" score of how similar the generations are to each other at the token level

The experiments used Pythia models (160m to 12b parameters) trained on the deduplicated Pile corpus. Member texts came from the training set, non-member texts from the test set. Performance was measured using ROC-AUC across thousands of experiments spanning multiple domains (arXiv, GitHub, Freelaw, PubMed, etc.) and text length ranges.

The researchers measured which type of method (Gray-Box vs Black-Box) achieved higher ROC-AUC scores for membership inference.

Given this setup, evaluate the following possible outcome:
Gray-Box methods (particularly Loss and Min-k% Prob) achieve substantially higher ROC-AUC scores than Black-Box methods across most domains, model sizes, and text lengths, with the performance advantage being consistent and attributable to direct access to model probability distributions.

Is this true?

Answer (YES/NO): NO